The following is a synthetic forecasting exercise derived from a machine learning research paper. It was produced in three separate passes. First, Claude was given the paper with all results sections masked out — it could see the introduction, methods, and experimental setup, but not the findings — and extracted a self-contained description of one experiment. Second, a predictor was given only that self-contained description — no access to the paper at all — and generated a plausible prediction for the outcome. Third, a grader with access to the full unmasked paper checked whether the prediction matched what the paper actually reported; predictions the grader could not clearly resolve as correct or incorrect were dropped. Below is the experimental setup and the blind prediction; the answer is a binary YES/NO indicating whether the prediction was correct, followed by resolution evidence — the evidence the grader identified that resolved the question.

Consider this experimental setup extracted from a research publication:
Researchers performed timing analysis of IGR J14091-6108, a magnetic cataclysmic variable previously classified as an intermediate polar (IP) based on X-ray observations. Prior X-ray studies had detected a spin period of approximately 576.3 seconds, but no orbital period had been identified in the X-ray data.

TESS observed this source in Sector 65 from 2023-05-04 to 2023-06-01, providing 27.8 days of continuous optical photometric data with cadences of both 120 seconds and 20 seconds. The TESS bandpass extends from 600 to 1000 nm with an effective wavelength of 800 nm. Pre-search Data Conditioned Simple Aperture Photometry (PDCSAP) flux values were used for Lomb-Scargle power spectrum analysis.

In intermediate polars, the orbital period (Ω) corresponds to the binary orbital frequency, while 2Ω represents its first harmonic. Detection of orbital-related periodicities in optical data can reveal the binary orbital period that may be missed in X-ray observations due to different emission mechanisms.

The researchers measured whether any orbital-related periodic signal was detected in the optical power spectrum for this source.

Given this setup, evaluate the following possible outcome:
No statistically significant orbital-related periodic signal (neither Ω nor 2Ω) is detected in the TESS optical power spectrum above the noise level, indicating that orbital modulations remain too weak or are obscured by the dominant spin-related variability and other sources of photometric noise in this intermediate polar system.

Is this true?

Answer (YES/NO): NO